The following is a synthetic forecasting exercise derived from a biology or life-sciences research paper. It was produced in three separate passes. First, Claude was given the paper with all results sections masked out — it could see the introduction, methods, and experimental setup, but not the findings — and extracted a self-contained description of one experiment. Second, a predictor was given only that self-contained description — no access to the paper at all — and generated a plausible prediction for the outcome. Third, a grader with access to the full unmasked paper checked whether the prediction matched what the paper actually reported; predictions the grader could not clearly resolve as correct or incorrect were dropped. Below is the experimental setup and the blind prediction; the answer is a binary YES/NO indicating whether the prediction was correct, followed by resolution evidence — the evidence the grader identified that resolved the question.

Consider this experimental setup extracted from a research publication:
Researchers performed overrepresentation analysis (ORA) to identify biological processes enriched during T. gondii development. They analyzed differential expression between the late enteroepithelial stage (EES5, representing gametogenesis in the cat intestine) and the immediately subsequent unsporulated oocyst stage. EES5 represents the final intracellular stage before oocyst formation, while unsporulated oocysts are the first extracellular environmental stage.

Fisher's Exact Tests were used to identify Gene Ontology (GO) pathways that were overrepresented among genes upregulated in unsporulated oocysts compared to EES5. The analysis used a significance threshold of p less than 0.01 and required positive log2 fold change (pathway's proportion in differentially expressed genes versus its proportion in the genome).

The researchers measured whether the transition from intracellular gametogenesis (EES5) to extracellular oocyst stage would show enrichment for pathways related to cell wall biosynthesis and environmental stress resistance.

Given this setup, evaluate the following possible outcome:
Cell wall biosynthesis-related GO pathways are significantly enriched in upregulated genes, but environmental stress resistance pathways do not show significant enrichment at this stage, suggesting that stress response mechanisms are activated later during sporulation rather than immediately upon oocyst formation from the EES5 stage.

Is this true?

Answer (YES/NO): NO